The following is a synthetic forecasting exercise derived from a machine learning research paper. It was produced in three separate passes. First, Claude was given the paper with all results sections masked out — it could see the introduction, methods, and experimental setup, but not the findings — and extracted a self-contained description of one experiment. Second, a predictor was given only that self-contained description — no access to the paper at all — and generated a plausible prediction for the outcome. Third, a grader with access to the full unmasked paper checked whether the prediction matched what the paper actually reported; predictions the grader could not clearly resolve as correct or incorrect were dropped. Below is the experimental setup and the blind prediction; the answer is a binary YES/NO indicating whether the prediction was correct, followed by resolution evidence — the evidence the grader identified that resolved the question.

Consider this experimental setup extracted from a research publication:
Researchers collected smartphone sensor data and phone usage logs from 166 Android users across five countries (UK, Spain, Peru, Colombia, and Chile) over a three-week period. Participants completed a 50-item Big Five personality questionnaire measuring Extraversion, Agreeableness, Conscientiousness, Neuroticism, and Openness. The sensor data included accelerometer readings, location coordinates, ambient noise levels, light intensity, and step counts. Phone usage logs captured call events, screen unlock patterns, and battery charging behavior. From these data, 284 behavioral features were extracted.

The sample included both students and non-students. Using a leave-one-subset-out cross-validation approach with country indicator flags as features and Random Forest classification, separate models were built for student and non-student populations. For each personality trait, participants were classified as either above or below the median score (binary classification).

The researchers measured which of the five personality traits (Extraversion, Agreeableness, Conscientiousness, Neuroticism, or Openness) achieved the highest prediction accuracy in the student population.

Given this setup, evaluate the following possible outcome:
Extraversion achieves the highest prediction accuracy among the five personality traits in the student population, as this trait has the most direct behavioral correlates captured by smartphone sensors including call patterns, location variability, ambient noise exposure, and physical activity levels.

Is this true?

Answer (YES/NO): NO